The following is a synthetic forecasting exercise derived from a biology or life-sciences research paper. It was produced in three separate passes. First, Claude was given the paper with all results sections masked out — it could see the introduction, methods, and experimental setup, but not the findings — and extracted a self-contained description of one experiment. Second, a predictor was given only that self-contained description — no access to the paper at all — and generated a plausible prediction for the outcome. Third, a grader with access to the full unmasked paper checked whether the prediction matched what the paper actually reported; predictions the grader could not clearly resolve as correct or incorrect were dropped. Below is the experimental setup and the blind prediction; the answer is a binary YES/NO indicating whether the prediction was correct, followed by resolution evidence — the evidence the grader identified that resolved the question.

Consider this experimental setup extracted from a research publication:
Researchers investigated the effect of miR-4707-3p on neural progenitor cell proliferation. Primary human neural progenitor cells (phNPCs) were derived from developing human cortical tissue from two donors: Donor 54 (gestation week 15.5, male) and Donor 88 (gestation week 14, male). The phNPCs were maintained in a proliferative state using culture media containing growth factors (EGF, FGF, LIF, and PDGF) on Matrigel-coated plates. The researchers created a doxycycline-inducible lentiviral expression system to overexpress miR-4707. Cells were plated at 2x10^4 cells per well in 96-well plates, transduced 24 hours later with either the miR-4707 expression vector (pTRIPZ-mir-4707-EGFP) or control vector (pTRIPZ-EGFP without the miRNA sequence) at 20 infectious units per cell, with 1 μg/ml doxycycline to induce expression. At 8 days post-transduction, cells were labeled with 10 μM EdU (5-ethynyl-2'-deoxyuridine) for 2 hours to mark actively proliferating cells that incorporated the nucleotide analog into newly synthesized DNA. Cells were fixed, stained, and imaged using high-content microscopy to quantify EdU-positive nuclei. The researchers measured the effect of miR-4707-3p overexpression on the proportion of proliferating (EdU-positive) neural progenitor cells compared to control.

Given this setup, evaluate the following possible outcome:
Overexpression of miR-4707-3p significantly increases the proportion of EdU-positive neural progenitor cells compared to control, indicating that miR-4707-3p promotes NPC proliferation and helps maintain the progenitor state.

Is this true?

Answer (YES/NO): NO